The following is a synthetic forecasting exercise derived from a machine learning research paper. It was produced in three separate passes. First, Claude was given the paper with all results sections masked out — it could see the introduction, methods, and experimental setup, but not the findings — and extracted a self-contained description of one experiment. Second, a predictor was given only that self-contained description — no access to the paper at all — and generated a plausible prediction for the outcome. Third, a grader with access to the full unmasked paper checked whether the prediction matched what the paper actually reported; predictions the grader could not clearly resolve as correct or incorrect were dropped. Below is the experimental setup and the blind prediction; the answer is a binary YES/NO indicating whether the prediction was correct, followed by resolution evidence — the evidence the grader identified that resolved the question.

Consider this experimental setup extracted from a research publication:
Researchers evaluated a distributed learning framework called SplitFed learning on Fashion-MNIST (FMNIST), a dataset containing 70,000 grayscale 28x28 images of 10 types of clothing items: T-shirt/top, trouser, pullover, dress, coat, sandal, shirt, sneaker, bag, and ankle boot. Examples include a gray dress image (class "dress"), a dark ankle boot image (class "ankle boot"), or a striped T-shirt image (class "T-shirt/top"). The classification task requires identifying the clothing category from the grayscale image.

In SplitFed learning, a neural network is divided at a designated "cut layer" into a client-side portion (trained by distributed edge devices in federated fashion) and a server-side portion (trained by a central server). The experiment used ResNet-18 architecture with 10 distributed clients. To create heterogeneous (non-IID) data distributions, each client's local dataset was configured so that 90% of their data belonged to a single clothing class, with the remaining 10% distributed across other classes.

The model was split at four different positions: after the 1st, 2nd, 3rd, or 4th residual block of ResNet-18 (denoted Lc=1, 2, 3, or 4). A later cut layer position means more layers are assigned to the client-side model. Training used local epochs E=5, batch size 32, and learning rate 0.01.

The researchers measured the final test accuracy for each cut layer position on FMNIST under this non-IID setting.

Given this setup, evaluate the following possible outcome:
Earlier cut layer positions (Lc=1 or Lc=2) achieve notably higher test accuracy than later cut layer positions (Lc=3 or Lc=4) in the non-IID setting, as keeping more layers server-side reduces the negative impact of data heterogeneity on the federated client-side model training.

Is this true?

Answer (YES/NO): NO